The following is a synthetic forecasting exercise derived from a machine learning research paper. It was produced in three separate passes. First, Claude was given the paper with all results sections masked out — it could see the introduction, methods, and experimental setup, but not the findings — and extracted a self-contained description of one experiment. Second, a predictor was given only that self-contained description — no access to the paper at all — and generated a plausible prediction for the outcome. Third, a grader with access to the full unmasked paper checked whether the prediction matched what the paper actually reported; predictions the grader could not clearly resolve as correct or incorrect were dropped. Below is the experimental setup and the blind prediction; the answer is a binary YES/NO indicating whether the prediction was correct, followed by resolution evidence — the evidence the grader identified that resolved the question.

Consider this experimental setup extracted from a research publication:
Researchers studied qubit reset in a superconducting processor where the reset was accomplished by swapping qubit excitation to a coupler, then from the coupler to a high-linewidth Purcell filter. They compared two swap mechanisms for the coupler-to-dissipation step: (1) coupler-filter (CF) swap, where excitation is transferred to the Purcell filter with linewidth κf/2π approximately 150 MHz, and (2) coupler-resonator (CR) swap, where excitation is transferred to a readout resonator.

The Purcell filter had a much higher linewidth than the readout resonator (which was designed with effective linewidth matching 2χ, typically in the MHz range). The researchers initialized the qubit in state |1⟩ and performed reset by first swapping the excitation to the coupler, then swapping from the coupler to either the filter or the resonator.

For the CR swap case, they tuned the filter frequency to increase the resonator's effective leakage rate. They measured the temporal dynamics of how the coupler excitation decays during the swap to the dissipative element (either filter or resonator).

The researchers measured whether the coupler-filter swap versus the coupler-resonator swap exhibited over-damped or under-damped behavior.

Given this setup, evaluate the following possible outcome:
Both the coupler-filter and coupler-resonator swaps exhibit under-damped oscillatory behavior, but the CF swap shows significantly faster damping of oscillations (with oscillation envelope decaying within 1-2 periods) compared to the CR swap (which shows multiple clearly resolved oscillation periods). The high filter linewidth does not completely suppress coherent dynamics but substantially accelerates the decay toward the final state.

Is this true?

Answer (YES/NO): NO